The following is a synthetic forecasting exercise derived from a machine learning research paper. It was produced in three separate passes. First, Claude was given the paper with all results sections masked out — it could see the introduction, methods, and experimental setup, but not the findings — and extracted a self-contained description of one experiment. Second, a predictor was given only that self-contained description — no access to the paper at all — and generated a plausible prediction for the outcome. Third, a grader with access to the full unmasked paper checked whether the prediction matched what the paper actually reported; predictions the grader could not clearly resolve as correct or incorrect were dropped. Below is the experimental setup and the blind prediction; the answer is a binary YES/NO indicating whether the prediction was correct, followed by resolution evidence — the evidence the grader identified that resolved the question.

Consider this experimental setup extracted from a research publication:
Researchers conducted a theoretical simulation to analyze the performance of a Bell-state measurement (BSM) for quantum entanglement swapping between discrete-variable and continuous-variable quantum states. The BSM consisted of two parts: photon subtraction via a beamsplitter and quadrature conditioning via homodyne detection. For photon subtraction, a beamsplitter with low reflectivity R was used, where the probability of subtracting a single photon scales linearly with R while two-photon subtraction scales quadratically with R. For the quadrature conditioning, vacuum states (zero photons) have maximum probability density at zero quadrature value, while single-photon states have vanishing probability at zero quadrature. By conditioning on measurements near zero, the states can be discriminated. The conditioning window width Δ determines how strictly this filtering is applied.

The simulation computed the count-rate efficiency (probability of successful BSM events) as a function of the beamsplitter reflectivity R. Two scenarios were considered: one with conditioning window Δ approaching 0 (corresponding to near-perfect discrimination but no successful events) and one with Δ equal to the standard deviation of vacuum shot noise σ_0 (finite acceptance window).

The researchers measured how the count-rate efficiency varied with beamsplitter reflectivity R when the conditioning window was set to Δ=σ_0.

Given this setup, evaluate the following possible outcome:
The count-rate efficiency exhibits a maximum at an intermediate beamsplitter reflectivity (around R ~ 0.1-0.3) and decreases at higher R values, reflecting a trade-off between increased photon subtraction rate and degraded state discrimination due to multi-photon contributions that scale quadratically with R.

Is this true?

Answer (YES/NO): NO